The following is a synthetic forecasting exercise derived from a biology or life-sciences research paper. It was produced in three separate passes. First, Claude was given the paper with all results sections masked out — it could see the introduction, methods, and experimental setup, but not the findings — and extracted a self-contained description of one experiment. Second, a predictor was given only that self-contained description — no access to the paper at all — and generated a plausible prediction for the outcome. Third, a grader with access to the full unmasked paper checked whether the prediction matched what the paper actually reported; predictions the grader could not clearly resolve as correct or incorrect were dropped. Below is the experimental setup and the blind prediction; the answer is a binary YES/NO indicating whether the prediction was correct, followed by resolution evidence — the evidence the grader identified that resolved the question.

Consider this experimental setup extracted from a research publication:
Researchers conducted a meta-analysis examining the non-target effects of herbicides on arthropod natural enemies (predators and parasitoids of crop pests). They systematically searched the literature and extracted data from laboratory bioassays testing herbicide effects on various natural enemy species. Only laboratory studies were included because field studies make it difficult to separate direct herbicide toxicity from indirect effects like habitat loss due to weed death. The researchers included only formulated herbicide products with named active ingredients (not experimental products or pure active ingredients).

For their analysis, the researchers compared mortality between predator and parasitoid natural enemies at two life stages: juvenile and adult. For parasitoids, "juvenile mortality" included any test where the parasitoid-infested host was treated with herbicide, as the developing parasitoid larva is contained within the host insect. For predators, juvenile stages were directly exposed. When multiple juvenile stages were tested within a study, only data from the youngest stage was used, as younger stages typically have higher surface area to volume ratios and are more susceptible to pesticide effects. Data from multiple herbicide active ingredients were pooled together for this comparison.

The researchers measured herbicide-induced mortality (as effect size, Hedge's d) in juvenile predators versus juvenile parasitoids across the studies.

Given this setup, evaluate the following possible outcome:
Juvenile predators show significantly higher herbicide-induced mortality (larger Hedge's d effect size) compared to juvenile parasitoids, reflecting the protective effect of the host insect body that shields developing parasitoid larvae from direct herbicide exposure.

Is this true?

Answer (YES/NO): YES